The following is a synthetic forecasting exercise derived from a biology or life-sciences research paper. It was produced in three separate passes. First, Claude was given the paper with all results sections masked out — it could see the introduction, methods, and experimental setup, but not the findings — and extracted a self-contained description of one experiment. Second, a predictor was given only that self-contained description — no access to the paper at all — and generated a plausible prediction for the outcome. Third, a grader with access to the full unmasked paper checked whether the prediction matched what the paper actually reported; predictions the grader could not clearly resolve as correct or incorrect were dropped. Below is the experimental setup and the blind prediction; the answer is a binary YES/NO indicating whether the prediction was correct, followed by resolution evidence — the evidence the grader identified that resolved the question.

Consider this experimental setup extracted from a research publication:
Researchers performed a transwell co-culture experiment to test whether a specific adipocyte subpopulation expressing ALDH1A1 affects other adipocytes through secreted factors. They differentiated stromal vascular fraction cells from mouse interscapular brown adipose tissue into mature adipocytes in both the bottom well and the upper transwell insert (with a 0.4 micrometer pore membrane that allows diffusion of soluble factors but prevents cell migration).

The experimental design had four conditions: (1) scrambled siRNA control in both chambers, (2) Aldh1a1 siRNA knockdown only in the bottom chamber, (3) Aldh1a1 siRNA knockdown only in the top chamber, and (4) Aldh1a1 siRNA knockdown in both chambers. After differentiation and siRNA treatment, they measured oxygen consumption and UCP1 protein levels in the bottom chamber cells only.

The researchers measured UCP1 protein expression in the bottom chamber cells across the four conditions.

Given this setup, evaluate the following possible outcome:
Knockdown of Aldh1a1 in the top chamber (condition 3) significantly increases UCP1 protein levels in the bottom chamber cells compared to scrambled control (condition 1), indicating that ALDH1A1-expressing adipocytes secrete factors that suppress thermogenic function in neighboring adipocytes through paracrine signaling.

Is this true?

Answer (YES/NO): NO